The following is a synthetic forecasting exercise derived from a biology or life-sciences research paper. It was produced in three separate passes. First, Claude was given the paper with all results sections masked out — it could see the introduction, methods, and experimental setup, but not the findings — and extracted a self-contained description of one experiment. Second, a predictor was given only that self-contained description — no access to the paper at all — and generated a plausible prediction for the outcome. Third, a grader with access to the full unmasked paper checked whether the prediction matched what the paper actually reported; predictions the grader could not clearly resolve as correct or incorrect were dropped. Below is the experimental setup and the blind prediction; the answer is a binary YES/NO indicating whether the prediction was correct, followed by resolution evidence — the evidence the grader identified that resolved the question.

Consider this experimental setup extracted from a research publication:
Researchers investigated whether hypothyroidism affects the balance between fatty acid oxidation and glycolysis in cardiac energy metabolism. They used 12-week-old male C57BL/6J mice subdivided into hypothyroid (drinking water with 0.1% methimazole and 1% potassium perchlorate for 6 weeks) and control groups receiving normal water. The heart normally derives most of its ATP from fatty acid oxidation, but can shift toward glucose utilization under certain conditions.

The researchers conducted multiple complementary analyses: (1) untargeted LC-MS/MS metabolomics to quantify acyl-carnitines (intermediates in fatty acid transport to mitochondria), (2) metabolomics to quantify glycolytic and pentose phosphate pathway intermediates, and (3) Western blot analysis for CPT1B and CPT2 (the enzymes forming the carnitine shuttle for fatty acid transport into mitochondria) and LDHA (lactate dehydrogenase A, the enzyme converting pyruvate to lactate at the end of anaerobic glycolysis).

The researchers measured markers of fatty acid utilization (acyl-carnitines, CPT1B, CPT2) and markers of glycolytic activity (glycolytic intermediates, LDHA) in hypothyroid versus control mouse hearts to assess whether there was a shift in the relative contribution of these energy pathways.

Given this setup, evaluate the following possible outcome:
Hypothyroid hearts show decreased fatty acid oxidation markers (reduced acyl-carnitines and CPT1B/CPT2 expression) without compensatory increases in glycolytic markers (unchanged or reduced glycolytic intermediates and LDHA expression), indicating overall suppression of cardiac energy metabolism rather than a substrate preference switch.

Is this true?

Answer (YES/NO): NO